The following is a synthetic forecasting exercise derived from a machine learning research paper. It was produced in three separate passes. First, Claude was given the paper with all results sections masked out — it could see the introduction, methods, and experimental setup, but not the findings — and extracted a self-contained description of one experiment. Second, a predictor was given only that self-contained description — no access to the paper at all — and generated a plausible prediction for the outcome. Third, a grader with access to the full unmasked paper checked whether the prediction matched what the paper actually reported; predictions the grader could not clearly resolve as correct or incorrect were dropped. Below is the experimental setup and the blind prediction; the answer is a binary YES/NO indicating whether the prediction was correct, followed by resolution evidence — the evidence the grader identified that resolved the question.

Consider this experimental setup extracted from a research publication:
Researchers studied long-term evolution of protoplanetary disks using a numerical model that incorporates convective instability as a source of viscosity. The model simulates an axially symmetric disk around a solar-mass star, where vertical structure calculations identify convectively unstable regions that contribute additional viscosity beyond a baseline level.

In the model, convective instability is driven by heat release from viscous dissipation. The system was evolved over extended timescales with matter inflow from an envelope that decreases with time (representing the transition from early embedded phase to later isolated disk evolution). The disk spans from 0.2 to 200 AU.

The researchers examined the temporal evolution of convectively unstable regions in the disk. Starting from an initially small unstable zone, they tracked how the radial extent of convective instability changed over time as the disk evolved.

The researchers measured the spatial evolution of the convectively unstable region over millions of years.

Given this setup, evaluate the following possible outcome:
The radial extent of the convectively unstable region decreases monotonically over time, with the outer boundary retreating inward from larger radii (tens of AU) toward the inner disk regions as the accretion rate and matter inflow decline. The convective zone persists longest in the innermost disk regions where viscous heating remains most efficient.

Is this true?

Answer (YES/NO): NO